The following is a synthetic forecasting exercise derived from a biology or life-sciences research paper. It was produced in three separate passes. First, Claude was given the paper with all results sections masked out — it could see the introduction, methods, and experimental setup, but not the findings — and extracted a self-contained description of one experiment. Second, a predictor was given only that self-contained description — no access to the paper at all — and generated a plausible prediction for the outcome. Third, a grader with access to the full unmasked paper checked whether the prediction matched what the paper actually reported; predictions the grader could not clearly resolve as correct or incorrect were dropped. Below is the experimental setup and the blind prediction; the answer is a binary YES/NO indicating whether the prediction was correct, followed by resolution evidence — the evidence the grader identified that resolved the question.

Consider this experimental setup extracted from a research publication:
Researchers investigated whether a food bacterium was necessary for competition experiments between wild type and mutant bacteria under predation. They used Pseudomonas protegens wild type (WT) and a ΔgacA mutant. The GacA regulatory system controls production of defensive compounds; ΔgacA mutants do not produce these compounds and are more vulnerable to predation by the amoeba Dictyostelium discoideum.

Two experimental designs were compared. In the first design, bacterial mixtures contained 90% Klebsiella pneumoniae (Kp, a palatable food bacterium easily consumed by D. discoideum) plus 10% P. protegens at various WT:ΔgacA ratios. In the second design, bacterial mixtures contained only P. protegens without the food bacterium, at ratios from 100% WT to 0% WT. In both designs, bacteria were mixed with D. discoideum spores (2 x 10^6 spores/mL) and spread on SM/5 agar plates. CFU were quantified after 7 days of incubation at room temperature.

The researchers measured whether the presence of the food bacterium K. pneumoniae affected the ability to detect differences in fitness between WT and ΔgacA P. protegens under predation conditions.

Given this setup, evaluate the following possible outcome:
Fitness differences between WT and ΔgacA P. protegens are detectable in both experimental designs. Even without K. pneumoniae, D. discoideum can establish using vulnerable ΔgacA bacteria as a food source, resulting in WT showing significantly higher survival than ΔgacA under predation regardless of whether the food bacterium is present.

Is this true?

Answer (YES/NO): YES